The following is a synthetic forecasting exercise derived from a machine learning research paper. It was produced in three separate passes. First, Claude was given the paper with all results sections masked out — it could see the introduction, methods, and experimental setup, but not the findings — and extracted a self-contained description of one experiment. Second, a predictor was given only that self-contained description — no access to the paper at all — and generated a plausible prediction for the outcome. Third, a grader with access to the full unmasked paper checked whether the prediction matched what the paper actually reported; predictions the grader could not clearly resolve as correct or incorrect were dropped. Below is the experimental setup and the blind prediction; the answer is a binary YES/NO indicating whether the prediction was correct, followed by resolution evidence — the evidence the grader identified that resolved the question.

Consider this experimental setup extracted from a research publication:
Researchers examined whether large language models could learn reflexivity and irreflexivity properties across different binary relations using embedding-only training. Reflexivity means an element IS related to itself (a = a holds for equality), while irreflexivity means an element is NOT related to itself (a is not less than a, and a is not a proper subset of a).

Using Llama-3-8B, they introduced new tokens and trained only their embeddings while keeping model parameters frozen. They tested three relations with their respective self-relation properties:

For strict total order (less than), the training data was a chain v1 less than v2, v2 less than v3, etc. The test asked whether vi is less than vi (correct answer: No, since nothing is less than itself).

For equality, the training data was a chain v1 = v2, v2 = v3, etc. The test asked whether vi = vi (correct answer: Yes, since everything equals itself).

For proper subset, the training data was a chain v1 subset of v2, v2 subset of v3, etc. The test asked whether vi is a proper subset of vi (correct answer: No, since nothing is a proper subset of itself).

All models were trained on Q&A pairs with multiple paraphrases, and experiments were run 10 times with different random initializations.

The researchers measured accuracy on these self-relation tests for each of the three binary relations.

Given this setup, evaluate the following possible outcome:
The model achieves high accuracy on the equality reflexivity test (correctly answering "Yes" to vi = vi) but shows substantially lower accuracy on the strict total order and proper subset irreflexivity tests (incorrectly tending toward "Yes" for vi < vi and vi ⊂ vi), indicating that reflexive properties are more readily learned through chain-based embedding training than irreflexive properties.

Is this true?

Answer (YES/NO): YES